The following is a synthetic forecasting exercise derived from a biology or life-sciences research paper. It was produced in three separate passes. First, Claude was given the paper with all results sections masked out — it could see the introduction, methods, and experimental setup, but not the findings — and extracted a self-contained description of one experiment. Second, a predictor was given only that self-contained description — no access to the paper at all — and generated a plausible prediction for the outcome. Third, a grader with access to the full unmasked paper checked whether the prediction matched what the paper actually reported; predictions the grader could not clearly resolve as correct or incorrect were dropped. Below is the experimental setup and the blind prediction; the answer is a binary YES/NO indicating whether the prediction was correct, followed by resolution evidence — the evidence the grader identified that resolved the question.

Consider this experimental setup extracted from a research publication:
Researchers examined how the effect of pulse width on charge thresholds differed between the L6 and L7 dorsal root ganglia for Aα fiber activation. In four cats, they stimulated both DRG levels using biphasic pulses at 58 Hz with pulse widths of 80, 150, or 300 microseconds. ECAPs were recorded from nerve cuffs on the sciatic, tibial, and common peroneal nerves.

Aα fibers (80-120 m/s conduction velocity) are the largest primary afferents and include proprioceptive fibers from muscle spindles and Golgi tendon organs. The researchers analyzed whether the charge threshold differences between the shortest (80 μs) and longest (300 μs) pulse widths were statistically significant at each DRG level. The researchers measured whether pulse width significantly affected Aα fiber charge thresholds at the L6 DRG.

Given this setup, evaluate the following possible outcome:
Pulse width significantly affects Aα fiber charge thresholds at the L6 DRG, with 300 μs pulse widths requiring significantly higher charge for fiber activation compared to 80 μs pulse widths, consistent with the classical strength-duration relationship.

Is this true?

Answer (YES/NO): NO